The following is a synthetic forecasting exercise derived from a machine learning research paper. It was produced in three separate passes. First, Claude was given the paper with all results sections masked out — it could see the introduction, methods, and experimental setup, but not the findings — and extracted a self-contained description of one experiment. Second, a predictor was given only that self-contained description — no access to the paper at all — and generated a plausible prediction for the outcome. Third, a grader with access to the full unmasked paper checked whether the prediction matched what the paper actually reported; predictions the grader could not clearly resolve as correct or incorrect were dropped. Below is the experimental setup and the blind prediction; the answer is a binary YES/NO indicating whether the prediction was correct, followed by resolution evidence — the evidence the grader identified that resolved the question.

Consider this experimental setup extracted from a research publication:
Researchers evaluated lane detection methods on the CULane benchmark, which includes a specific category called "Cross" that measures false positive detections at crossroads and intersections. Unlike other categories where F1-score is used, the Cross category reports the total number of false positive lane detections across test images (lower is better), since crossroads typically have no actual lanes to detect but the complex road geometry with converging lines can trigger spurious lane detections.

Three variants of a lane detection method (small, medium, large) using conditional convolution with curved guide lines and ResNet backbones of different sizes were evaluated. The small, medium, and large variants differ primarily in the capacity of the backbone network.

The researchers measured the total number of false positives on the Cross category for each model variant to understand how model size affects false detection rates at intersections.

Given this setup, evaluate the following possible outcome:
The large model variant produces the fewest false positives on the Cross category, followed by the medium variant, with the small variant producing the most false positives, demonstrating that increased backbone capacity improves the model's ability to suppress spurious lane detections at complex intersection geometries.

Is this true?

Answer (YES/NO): NO